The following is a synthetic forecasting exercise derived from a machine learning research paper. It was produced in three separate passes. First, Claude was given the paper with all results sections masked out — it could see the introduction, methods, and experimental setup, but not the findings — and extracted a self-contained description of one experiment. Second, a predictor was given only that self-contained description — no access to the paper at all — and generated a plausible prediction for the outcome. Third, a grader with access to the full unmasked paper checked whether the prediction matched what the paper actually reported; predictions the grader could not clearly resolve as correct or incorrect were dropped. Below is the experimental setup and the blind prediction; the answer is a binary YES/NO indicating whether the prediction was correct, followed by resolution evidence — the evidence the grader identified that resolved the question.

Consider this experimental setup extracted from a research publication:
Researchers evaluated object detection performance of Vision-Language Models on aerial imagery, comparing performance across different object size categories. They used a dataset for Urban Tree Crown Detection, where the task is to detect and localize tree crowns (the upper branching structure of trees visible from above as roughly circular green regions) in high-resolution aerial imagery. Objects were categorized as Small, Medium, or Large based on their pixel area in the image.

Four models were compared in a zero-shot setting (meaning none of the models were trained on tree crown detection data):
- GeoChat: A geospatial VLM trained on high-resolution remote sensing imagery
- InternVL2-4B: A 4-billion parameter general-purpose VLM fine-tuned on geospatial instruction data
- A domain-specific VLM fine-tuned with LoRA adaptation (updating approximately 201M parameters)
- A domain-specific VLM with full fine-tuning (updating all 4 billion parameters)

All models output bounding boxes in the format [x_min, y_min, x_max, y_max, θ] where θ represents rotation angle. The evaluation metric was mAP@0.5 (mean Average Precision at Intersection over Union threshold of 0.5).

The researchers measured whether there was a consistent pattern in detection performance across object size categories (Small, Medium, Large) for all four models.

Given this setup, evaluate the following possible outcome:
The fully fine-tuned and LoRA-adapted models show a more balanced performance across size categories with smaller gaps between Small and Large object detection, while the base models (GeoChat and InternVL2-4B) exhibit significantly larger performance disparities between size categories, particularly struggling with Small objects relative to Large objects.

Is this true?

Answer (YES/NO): NO